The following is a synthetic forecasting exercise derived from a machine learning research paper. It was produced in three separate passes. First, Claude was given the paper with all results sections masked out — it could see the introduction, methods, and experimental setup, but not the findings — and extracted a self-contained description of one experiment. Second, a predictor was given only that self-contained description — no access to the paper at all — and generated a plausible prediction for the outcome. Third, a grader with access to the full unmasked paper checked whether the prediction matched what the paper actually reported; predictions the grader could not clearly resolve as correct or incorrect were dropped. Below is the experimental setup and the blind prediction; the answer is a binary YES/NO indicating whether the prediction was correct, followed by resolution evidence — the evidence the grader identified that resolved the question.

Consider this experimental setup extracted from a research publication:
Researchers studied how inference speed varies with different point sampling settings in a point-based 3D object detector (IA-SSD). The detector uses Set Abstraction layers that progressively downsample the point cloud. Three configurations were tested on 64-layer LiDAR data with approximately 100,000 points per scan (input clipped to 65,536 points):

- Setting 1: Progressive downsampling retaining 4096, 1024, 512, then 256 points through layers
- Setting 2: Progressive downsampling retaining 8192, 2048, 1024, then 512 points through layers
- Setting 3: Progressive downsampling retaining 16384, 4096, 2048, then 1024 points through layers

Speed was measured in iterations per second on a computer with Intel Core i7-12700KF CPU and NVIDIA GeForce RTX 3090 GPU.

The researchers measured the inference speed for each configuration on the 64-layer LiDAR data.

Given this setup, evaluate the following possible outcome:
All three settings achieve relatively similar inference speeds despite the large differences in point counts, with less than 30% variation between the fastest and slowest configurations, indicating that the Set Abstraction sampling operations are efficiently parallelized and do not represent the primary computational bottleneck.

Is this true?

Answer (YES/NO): NO